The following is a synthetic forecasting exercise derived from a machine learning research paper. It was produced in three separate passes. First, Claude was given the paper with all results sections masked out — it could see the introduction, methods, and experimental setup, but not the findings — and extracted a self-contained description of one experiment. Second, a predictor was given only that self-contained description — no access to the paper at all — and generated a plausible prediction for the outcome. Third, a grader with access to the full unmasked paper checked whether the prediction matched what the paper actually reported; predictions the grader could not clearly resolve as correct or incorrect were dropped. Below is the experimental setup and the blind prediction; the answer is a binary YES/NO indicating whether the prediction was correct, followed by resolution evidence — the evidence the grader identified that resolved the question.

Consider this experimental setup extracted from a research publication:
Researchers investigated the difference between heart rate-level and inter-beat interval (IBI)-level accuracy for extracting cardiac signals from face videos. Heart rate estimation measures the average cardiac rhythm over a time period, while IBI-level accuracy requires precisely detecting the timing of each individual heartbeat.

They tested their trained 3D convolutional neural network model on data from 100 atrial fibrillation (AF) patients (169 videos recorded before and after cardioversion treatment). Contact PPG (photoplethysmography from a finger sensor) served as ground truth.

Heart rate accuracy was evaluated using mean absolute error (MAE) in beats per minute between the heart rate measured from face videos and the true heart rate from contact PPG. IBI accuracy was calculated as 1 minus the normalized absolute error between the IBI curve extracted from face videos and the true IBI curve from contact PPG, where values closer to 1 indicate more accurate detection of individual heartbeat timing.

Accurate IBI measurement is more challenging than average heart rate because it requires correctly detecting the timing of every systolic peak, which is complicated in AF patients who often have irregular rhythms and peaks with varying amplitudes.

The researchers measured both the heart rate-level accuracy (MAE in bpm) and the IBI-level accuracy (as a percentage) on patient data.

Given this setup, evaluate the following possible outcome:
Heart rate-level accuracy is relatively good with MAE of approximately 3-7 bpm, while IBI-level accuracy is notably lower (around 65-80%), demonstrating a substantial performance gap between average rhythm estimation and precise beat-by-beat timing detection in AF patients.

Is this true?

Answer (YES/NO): NO